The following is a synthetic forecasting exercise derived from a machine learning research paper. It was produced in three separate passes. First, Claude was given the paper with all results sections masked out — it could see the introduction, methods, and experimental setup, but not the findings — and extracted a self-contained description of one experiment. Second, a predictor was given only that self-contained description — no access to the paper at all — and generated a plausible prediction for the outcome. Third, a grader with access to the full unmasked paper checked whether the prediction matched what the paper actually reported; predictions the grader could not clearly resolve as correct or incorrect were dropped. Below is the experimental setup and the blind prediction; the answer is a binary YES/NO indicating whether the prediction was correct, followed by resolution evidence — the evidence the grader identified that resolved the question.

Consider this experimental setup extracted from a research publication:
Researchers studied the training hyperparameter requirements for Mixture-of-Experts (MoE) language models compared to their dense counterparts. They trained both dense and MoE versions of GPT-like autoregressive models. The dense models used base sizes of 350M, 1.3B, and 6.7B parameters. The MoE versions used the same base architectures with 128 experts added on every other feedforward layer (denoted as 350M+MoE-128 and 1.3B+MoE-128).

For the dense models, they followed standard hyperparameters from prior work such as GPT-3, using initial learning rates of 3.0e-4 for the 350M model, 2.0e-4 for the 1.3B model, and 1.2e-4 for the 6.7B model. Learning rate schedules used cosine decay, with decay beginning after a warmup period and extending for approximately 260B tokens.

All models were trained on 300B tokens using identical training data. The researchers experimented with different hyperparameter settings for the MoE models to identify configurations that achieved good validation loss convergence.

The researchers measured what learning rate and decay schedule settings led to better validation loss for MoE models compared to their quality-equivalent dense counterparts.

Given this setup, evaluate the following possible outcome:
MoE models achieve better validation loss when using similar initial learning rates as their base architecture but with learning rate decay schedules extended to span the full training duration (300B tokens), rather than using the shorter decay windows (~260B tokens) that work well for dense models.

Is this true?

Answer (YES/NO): NO